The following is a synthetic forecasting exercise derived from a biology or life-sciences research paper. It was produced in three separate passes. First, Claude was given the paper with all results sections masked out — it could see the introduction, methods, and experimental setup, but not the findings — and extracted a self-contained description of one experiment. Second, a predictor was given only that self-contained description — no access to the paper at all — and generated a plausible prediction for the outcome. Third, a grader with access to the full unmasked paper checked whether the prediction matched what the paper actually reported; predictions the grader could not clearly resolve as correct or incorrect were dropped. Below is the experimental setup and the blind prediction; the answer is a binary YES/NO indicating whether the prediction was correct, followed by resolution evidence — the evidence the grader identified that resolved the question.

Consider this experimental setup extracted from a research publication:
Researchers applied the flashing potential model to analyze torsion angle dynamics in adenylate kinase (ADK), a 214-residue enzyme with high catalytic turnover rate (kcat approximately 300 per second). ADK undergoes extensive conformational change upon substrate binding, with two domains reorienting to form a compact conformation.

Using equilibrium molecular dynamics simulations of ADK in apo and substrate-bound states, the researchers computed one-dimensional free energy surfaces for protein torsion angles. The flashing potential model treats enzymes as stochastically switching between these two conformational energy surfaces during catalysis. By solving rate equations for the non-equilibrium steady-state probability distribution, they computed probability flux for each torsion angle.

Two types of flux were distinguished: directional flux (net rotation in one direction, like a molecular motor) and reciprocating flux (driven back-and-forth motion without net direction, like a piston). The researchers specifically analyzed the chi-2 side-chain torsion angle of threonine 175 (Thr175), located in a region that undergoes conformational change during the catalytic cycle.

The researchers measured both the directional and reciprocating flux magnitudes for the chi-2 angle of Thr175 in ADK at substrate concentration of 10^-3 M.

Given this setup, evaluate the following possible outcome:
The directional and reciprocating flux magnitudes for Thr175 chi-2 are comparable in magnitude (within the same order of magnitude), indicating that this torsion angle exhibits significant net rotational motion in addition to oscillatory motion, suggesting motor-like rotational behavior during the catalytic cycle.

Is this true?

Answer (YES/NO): YES